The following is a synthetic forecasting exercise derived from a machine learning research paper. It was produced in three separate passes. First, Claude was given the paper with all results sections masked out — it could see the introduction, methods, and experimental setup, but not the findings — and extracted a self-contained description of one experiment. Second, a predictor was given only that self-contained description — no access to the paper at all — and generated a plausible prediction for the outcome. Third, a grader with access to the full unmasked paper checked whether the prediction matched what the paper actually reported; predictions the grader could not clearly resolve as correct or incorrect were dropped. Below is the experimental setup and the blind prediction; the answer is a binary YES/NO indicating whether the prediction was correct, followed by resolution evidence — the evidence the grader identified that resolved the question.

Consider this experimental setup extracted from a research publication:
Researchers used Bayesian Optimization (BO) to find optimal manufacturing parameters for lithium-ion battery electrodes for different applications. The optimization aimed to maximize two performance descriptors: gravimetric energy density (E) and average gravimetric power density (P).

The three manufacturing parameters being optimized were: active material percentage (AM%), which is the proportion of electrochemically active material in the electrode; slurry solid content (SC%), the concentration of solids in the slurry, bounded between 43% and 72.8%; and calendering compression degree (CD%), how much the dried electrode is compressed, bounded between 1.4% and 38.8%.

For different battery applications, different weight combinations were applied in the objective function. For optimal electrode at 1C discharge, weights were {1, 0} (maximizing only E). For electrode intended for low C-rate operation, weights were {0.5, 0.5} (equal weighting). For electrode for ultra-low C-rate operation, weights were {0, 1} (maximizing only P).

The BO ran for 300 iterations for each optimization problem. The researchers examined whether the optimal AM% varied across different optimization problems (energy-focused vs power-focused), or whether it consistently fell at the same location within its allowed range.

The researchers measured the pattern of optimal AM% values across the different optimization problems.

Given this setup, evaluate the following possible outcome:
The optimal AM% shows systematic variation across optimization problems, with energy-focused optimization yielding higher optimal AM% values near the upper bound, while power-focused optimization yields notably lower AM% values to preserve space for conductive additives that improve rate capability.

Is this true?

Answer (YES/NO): NO